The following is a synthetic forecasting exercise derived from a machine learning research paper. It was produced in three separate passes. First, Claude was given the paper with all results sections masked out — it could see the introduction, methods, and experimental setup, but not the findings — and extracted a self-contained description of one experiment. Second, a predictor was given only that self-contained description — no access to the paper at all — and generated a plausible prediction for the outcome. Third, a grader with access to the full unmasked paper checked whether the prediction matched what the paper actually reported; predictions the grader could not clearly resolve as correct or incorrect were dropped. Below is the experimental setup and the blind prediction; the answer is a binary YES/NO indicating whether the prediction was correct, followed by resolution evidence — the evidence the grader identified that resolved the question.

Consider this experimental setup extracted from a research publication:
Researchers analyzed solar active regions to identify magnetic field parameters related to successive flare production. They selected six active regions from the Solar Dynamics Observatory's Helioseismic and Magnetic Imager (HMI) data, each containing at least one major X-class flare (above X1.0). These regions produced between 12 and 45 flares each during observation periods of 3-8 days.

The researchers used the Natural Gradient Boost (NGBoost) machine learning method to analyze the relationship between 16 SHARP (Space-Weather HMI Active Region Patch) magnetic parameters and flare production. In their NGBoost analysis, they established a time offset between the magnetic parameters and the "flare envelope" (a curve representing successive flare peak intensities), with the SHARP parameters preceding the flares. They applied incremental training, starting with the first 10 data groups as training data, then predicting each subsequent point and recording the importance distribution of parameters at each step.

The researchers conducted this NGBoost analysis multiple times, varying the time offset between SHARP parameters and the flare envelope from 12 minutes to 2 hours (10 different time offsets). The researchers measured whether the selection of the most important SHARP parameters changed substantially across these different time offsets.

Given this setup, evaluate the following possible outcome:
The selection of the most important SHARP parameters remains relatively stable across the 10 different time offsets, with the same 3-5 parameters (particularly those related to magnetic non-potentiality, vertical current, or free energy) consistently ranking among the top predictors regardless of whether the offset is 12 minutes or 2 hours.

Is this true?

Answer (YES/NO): NO